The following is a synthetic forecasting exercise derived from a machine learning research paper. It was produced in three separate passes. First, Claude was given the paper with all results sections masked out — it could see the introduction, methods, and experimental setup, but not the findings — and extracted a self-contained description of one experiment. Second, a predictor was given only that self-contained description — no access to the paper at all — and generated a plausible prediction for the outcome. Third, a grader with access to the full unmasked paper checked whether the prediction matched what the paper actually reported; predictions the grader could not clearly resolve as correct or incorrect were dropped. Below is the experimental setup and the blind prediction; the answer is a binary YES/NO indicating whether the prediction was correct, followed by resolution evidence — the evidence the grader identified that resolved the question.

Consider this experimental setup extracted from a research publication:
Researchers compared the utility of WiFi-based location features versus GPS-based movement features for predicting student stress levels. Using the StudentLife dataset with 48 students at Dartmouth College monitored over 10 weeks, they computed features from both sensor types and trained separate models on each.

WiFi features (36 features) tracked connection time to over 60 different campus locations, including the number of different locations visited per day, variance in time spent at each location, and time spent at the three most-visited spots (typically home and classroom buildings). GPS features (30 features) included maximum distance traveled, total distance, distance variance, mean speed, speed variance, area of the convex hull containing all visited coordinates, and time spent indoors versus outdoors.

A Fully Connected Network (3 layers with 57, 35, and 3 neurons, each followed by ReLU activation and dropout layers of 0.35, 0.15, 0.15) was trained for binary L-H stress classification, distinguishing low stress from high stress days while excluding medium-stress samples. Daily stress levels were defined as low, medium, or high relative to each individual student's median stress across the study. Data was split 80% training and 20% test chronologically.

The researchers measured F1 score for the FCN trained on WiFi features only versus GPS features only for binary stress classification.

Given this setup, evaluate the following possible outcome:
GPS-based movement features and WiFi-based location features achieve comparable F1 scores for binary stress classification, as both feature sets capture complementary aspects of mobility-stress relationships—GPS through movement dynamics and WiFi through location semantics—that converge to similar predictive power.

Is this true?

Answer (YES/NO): NO